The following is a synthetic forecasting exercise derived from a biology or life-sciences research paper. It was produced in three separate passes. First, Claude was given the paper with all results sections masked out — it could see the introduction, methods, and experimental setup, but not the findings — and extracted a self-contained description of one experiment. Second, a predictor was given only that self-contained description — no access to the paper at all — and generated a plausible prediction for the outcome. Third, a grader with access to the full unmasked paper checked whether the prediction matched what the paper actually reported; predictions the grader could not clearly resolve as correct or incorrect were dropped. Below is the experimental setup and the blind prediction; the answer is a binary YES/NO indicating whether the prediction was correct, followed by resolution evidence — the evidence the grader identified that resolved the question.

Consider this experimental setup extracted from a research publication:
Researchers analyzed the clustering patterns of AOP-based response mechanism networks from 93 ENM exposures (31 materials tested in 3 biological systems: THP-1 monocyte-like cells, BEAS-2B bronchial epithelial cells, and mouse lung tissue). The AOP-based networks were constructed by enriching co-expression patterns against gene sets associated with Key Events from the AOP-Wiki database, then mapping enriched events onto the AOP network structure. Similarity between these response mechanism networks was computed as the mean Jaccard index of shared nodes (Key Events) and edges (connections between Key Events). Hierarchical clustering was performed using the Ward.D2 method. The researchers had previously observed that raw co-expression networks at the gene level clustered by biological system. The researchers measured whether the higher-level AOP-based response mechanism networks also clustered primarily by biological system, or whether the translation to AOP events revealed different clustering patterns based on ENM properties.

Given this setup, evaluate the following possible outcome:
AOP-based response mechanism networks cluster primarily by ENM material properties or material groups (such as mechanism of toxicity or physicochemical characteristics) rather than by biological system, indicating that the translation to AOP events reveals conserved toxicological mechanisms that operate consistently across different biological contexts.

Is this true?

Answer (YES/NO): NO